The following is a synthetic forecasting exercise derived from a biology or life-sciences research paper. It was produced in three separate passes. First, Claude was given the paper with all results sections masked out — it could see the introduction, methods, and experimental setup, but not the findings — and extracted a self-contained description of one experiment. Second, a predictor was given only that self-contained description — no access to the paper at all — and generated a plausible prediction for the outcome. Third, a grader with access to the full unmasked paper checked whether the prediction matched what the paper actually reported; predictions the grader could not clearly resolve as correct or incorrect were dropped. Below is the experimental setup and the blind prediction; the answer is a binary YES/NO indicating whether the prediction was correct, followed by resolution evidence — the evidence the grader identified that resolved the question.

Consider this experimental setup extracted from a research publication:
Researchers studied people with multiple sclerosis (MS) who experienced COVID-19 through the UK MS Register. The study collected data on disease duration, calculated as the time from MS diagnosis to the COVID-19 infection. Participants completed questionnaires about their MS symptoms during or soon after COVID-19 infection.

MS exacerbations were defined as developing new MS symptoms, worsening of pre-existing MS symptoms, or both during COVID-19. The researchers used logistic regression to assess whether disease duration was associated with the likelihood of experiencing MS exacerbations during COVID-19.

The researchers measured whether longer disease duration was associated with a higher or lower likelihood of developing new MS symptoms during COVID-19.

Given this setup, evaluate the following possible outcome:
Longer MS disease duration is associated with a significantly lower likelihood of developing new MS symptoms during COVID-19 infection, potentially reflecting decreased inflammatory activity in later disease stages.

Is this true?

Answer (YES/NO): NO